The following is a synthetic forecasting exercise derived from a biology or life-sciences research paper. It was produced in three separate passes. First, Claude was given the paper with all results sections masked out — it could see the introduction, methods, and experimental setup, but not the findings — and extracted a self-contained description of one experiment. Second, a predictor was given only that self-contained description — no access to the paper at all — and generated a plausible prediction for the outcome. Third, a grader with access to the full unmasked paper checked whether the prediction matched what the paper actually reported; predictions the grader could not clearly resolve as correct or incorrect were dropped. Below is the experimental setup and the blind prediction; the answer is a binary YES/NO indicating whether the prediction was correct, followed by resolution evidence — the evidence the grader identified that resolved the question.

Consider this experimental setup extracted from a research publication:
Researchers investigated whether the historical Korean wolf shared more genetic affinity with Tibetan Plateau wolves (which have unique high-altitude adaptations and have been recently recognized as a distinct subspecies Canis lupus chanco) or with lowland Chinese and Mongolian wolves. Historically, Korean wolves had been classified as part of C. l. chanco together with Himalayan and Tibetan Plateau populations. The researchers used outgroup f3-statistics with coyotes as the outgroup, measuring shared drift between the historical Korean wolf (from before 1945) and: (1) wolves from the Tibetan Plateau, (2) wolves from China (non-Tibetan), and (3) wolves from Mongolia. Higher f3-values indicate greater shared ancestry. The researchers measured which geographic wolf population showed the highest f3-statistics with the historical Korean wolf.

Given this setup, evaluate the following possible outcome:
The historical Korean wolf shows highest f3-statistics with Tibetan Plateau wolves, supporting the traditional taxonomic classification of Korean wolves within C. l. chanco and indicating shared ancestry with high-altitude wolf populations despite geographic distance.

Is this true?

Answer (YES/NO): NO